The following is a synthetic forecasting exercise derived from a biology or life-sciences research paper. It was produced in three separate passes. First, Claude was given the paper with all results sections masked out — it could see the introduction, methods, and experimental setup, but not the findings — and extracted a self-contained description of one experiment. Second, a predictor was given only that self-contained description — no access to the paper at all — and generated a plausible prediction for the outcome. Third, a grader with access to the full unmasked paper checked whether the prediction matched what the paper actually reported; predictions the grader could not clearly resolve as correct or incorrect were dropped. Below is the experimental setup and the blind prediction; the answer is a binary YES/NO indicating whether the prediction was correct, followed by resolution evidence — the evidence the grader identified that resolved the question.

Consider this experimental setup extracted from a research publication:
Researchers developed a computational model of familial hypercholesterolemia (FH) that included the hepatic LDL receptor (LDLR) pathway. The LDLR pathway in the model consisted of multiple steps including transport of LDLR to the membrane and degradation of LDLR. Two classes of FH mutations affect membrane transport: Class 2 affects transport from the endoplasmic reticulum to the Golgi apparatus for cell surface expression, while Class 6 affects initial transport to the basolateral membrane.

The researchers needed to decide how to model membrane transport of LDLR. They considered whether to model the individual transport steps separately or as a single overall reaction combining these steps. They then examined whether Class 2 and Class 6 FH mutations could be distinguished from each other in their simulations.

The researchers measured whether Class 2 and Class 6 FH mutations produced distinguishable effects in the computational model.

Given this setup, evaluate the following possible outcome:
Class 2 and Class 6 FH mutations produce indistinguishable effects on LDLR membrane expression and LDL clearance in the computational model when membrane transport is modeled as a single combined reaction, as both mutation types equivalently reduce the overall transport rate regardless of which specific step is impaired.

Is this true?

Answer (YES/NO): YES